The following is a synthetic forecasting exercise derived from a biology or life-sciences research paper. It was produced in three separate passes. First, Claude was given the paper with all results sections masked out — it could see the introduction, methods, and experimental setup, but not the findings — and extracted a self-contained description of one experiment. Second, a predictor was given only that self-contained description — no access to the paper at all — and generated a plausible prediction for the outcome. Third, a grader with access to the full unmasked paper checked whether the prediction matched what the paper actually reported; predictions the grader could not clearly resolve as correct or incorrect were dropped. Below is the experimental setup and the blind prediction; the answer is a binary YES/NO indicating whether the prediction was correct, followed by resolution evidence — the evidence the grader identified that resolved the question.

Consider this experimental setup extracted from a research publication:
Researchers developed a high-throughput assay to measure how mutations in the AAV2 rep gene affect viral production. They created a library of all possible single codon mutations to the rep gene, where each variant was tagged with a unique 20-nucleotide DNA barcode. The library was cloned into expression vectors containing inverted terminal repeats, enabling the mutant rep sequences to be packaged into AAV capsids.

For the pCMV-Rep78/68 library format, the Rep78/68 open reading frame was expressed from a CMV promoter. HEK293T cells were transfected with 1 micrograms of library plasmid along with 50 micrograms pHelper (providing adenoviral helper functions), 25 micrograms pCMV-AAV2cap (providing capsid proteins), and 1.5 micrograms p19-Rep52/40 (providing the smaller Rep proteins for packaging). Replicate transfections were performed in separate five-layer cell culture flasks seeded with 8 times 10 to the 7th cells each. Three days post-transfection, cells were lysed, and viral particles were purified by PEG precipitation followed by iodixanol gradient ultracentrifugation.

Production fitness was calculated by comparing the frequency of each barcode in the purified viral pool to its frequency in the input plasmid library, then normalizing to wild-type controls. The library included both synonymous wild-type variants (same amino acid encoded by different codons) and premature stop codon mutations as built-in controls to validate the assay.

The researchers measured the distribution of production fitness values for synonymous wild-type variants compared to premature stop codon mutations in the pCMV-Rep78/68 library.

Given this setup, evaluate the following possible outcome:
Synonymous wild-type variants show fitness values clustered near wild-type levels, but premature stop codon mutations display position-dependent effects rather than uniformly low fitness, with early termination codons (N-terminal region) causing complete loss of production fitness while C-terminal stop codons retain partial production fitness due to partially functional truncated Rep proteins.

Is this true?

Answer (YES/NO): NO